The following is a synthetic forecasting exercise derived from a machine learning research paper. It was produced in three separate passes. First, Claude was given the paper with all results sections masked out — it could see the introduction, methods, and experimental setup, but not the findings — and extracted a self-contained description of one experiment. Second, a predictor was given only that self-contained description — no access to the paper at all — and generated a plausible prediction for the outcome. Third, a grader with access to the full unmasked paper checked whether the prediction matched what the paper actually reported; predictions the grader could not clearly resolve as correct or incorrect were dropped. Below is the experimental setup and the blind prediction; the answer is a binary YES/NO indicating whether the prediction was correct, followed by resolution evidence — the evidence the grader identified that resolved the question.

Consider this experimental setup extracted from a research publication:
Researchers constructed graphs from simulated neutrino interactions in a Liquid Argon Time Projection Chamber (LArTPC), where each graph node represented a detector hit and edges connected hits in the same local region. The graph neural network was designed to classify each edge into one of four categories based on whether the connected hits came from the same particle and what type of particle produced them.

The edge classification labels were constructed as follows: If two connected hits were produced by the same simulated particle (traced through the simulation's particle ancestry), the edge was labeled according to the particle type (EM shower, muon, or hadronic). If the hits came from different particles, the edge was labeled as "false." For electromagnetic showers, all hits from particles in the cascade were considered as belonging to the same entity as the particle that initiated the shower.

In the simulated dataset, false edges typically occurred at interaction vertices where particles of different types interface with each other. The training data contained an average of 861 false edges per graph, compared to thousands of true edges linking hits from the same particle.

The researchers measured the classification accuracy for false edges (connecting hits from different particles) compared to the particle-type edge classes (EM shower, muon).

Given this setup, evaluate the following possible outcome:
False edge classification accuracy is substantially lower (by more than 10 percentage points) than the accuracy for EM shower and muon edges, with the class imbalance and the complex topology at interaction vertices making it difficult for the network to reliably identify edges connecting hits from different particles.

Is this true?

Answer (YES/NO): YES